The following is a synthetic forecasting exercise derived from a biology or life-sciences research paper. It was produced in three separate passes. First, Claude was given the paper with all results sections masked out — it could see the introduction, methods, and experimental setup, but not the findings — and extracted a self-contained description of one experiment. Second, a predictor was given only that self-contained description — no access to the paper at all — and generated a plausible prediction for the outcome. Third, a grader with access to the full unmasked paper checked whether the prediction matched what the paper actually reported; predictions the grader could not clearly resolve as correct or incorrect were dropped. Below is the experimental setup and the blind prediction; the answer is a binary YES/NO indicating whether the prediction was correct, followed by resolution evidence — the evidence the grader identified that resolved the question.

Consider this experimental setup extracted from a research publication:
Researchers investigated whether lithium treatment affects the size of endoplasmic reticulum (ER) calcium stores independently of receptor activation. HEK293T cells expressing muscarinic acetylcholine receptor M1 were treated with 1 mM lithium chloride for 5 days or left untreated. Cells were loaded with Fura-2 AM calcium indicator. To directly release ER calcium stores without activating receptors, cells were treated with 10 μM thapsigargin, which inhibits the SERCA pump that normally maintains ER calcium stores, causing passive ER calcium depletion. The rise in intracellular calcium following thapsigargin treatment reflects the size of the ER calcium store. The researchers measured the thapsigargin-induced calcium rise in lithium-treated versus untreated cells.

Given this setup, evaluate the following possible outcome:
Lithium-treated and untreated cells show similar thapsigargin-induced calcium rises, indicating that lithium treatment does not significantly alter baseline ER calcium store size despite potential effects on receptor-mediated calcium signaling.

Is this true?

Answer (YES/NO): YES